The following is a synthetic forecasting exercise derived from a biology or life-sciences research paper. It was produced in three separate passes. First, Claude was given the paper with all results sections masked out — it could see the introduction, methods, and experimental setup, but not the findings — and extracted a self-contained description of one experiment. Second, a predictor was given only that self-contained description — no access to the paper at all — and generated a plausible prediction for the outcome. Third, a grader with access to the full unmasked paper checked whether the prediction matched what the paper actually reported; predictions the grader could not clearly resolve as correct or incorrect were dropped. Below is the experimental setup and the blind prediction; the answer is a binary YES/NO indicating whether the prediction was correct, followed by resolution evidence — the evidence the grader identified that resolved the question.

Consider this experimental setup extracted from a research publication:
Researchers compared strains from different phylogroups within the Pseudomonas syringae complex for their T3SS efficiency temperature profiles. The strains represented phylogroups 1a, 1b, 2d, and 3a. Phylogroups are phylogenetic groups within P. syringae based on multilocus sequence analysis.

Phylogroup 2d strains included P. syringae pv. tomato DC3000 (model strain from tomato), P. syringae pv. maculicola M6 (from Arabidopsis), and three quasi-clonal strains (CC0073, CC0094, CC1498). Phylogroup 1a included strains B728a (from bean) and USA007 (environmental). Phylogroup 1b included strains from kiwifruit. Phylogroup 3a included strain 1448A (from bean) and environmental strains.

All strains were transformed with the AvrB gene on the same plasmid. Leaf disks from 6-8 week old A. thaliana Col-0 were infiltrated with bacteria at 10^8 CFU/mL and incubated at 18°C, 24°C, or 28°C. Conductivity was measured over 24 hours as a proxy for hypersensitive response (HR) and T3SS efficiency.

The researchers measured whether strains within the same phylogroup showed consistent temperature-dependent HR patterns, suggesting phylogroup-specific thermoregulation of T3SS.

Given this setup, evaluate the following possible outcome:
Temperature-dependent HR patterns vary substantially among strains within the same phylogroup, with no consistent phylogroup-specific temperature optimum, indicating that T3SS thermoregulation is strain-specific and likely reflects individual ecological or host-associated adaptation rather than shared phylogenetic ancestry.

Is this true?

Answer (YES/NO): NO